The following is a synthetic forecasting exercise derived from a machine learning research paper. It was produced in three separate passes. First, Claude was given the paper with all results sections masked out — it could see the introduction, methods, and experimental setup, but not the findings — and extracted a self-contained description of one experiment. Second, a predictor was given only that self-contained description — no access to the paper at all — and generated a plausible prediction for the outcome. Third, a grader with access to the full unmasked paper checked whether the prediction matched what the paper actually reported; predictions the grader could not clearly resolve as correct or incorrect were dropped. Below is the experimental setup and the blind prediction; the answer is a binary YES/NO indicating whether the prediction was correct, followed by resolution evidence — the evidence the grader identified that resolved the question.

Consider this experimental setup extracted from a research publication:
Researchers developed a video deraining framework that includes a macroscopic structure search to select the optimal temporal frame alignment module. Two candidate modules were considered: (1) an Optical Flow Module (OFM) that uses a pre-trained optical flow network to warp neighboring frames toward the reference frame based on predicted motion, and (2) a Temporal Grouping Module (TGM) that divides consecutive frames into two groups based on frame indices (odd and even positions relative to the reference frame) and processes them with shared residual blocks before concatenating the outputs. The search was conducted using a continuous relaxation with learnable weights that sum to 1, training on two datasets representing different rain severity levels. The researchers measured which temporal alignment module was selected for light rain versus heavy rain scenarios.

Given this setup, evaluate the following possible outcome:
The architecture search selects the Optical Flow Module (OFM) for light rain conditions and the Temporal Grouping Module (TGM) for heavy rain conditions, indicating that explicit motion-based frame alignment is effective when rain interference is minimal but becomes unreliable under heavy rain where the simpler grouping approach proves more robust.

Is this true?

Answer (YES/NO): YES